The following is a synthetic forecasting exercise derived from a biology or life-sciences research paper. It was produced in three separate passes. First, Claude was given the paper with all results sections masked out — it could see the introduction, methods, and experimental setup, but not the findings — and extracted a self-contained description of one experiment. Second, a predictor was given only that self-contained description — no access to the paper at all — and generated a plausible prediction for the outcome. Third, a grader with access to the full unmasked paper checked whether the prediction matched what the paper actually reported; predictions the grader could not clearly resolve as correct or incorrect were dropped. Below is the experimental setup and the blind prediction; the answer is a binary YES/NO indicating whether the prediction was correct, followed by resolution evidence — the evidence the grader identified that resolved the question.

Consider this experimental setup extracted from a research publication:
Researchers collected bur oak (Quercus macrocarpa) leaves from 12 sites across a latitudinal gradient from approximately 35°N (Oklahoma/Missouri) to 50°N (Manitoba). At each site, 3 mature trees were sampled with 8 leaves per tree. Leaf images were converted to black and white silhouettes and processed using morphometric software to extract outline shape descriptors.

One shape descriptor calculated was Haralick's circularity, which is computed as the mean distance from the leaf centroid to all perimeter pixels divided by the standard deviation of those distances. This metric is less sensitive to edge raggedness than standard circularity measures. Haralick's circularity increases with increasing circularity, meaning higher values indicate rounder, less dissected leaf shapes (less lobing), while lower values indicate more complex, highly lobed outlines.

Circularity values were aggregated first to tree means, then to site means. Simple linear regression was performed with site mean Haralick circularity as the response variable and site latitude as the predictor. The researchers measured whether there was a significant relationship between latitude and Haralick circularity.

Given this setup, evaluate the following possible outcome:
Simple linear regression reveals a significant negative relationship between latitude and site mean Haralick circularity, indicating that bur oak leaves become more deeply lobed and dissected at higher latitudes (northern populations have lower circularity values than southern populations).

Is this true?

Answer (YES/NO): NO